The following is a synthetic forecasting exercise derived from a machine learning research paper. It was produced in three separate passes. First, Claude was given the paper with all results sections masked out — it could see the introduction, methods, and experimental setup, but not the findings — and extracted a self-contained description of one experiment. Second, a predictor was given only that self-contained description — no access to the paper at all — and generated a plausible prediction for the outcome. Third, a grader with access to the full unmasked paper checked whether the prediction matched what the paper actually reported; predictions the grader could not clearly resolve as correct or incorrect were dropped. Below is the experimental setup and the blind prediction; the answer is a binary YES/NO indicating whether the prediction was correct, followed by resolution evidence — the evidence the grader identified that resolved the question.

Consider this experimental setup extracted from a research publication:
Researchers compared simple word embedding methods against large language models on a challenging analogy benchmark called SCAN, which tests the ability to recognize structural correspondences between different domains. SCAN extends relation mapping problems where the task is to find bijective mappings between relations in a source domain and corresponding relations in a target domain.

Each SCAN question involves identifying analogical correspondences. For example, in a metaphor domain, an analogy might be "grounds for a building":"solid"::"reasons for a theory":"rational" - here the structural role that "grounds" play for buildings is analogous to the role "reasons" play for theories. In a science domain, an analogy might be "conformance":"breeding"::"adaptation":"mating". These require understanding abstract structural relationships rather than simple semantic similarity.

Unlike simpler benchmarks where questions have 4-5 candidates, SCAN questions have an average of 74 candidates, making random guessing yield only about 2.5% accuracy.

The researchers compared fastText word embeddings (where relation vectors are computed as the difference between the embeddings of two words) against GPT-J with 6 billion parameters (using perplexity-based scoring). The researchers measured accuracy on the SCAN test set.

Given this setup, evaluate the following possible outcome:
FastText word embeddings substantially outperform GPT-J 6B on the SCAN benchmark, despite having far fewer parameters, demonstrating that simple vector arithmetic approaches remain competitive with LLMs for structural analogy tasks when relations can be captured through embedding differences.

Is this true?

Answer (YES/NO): YES